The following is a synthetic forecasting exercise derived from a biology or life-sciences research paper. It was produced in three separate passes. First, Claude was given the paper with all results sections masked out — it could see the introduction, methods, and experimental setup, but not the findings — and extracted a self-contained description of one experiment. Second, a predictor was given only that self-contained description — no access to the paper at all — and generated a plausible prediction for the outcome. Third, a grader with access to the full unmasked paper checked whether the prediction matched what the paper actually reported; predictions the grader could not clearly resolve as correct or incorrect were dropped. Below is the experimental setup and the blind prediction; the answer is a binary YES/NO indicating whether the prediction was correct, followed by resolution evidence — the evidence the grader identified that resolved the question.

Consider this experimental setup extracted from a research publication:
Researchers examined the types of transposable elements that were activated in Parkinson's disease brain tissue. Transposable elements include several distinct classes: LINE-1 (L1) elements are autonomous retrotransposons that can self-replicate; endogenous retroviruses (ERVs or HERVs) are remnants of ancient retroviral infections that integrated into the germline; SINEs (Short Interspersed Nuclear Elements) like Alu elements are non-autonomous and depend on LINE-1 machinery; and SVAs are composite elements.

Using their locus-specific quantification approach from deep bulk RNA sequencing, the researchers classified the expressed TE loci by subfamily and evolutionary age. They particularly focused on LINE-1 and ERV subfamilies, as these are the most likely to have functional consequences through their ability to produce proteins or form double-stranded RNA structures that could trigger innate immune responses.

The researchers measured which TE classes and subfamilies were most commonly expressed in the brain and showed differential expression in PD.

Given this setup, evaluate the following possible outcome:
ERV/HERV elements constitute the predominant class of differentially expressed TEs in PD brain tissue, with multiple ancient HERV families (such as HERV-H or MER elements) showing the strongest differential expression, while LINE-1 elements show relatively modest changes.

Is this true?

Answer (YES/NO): NO